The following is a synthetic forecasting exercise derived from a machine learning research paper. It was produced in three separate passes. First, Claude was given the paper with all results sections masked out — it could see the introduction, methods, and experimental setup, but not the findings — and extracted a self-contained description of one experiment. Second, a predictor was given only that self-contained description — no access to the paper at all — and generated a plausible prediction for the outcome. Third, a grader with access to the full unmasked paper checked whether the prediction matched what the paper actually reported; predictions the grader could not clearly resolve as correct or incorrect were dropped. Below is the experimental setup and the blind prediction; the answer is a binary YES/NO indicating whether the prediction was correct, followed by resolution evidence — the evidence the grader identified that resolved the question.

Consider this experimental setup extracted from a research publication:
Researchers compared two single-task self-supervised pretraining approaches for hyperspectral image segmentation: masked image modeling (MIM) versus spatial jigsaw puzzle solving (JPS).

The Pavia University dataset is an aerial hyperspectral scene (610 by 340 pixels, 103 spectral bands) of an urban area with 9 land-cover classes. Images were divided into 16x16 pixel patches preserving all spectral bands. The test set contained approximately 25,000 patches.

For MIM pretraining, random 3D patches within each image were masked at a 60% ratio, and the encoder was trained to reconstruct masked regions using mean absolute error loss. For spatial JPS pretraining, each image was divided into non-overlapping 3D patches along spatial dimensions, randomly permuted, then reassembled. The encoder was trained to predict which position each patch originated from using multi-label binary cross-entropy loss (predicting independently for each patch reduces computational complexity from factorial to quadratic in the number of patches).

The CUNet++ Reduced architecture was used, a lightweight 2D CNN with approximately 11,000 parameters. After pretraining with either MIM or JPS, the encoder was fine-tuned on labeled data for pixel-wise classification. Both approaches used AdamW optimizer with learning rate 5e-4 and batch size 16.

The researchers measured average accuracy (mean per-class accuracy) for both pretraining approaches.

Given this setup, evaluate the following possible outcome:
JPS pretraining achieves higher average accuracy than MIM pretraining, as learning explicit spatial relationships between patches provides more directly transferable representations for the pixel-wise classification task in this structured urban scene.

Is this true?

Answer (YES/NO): YES